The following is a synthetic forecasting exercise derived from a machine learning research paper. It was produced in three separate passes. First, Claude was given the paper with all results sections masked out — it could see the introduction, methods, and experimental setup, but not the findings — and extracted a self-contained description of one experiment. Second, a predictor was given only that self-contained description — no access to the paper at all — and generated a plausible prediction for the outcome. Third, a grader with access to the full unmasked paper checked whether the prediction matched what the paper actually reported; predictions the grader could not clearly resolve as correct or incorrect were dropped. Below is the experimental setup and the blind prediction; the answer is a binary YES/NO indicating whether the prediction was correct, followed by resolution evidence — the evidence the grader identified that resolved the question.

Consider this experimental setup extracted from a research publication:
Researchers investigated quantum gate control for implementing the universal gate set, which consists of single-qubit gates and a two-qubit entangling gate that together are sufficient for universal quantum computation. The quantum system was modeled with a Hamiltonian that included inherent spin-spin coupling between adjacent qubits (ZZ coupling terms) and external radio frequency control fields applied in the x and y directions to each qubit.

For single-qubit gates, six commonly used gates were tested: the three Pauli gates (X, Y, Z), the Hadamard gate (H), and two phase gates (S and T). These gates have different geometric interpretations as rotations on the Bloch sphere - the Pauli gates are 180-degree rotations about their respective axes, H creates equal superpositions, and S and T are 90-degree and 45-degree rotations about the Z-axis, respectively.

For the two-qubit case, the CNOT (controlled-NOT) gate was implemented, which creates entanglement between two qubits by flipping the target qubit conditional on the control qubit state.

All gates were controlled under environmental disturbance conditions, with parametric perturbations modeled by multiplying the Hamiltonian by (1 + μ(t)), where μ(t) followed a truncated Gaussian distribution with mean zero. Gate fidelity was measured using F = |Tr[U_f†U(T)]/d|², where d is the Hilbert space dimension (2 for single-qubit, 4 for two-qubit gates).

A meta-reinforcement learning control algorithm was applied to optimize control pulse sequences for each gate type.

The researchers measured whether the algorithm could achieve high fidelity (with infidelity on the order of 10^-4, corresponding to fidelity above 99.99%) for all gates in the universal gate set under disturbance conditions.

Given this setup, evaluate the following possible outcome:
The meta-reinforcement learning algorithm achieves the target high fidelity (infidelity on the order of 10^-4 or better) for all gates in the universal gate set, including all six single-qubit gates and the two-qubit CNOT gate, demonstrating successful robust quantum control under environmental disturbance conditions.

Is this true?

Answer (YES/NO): NO